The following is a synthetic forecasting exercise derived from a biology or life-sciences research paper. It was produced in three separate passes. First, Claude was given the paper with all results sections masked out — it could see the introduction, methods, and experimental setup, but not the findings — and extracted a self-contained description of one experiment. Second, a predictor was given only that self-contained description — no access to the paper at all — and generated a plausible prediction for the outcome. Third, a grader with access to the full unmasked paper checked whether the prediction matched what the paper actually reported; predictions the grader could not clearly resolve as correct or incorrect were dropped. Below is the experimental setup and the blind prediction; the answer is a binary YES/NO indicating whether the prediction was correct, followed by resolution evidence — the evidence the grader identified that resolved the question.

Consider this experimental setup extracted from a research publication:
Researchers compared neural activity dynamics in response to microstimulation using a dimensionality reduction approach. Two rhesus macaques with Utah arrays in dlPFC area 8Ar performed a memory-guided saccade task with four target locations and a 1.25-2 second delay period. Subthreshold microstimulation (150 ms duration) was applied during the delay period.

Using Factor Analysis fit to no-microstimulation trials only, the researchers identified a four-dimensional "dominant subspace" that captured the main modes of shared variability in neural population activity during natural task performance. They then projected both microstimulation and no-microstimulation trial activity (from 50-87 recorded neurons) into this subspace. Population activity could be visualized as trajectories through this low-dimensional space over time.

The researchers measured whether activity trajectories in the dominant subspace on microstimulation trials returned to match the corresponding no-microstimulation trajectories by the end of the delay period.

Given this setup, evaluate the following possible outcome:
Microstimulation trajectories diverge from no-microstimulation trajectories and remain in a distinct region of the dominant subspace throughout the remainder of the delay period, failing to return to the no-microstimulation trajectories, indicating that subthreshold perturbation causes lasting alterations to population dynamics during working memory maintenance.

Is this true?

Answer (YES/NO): NO